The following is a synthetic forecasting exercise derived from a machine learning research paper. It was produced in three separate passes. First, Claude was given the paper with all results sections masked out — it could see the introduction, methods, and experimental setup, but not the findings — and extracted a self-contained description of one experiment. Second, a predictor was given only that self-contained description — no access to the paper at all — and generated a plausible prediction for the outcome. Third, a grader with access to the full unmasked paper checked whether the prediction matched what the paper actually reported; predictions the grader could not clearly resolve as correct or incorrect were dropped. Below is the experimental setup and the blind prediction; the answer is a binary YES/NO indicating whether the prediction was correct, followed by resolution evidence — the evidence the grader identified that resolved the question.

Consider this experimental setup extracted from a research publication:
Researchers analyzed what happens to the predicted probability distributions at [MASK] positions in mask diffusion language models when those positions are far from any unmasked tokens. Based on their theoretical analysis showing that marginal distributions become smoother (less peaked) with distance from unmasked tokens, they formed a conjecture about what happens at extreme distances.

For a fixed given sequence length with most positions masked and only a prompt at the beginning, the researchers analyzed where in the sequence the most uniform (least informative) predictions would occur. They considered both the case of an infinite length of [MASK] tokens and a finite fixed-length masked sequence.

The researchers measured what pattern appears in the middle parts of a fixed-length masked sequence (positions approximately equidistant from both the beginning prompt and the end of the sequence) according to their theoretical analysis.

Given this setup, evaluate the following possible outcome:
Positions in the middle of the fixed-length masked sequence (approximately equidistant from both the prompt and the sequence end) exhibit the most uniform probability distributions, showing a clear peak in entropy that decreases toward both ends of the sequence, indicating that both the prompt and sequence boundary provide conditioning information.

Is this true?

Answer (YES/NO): NO